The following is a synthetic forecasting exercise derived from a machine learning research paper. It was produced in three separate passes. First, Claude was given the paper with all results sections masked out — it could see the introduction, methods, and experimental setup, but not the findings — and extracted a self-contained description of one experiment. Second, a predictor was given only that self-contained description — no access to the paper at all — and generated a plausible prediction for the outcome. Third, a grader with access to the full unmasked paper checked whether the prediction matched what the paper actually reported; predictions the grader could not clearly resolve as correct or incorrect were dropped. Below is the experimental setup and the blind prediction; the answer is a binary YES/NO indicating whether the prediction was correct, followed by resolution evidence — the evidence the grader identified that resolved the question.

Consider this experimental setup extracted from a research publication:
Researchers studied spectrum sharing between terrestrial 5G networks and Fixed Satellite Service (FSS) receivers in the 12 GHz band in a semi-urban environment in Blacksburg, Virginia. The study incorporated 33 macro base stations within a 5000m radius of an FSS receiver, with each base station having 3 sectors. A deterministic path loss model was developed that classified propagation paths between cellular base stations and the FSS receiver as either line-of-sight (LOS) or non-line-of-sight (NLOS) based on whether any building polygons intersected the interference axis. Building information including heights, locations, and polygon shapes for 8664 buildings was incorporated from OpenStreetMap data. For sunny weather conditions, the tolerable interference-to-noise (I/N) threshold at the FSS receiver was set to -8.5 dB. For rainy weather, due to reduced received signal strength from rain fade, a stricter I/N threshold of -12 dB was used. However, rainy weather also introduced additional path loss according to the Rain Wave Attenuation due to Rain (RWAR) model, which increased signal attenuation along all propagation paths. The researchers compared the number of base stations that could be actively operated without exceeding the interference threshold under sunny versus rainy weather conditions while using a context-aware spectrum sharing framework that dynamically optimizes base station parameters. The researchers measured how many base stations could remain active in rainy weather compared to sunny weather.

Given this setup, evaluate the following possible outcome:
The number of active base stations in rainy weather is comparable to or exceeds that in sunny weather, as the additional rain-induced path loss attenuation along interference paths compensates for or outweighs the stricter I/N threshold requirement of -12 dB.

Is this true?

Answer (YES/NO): NO